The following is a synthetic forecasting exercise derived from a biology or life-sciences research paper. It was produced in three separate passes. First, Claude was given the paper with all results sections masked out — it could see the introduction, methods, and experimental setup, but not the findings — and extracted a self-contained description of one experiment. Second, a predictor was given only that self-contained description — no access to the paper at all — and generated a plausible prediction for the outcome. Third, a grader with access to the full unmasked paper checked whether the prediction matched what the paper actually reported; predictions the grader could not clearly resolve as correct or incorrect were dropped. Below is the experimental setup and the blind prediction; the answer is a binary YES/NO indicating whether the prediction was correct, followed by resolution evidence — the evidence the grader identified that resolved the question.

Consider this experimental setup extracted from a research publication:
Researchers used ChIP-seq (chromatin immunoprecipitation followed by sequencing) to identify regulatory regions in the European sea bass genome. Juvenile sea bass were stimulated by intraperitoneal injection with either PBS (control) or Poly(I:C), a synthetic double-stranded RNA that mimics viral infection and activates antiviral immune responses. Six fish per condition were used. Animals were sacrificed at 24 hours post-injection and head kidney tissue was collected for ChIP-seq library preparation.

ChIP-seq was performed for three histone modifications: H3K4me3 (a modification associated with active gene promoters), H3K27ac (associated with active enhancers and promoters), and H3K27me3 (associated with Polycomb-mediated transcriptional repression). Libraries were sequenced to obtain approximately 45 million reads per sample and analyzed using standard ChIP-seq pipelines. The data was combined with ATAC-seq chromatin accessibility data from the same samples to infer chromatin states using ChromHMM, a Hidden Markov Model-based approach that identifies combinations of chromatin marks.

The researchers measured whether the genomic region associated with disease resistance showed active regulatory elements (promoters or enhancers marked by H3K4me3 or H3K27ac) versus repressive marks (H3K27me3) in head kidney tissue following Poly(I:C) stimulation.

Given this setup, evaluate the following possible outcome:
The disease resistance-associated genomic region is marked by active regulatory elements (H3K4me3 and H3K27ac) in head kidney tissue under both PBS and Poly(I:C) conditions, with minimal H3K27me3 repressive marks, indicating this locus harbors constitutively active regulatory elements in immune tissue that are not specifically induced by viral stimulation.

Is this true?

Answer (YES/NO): YES